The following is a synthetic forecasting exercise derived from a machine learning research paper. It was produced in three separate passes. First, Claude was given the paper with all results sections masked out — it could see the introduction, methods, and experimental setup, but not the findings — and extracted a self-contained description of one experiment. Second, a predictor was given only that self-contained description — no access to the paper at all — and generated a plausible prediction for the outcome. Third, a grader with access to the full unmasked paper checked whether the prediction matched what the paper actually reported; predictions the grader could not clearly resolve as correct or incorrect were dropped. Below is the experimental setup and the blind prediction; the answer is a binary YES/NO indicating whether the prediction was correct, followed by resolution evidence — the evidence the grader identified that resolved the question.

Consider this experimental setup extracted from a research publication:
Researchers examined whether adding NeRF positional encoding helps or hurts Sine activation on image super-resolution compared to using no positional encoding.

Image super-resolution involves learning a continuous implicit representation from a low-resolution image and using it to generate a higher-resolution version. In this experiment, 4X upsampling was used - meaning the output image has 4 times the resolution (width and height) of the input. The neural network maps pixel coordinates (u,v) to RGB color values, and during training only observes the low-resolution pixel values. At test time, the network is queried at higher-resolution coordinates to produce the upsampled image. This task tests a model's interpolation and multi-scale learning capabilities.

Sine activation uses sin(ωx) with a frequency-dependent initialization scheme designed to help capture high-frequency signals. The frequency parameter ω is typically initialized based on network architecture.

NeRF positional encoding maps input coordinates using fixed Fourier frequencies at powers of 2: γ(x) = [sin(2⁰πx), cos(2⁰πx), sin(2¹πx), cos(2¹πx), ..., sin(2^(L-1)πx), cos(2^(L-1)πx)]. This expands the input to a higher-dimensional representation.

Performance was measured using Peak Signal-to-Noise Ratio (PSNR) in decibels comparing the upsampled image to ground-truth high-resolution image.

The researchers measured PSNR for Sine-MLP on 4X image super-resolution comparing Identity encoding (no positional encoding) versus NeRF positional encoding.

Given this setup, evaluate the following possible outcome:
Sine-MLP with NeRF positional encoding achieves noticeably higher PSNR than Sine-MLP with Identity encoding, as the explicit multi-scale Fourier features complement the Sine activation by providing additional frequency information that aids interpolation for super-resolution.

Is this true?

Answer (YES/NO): NO